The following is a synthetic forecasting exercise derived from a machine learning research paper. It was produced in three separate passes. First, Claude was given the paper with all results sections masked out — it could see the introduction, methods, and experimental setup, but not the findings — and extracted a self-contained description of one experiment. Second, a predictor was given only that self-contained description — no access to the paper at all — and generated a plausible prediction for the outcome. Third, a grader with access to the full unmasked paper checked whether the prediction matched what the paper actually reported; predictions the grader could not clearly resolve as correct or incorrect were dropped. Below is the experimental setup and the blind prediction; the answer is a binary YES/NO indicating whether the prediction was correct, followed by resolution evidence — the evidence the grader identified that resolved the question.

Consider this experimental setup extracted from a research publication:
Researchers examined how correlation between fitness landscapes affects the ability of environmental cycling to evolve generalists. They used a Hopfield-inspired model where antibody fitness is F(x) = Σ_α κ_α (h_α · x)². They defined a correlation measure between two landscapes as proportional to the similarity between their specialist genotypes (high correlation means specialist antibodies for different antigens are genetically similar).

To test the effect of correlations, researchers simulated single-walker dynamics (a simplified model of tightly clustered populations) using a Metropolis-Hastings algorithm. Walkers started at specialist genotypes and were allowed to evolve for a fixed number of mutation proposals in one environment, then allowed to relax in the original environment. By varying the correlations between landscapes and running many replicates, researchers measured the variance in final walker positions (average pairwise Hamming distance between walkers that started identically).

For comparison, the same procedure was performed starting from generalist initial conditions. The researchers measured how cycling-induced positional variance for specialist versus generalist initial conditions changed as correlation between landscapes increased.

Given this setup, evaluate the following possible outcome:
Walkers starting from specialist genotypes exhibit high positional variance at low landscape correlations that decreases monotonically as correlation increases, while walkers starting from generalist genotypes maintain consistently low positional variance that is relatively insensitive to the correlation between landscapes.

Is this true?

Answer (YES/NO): YES